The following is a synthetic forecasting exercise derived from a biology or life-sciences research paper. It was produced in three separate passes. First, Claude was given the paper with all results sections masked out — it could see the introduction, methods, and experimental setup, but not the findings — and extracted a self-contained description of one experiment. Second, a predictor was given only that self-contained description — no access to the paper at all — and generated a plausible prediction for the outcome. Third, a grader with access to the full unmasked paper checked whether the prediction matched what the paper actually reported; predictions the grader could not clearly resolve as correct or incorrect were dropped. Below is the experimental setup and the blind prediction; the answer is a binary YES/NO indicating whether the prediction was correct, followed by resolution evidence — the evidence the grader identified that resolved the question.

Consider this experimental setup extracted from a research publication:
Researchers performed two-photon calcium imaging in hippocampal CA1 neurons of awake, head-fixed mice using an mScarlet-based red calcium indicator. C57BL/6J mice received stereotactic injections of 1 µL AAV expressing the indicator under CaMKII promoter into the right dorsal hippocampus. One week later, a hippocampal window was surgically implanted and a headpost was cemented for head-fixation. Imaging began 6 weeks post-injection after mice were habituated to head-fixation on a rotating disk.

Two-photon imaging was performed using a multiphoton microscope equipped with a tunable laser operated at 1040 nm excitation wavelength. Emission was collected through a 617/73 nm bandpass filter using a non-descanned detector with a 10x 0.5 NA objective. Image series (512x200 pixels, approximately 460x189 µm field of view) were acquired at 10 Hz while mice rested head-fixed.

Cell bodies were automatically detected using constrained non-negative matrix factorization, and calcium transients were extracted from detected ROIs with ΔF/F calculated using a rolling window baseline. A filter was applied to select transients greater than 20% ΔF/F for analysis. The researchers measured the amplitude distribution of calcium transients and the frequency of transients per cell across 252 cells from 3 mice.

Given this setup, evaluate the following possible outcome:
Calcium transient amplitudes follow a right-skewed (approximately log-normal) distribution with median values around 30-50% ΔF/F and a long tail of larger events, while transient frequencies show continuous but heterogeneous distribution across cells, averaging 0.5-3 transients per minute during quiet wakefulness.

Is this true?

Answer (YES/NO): NO